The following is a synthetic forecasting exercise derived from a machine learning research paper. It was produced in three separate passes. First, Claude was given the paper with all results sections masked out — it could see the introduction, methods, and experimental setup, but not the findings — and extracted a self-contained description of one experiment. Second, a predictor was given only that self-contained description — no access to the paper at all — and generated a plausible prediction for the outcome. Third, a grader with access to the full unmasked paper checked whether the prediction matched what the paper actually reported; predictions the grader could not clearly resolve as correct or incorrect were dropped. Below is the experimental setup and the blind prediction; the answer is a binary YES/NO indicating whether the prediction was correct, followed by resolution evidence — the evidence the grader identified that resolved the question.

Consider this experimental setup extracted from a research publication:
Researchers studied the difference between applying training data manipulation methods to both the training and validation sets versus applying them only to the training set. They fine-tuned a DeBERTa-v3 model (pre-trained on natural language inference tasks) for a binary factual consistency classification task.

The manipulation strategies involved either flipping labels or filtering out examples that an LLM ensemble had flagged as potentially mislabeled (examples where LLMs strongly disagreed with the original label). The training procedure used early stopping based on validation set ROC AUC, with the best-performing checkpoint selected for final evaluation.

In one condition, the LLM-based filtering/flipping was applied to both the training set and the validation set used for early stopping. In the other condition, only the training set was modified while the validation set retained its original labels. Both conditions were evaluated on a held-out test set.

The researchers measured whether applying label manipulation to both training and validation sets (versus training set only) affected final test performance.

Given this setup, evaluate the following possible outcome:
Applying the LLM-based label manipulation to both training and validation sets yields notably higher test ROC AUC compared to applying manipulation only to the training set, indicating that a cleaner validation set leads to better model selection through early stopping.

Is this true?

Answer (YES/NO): NO